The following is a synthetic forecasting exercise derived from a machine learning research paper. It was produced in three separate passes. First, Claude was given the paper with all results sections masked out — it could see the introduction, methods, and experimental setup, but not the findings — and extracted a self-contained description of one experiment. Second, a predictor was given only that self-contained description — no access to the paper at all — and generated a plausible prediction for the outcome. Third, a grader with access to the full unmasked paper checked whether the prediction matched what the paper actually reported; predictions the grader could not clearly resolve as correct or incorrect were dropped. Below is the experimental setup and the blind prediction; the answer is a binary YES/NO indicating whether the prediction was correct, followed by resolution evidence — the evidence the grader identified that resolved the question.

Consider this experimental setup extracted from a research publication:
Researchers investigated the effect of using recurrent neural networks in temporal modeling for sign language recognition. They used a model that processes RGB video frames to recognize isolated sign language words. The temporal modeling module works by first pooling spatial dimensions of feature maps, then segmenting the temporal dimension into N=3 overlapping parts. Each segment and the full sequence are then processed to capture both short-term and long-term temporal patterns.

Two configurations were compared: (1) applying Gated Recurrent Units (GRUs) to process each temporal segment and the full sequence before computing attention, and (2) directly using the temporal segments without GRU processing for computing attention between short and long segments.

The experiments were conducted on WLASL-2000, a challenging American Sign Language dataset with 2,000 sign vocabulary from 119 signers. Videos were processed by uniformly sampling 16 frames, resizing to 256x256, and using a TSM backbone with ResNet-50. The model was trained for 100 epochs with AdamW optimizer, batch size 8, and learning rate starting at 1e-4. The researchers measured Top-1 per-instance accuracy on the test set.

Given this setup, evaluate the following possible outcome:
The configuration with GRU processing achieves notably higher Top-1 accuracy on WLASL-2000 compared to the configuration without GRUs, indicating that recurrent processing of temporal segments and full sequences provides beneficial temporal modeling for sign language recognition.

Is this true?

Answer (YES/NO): YES